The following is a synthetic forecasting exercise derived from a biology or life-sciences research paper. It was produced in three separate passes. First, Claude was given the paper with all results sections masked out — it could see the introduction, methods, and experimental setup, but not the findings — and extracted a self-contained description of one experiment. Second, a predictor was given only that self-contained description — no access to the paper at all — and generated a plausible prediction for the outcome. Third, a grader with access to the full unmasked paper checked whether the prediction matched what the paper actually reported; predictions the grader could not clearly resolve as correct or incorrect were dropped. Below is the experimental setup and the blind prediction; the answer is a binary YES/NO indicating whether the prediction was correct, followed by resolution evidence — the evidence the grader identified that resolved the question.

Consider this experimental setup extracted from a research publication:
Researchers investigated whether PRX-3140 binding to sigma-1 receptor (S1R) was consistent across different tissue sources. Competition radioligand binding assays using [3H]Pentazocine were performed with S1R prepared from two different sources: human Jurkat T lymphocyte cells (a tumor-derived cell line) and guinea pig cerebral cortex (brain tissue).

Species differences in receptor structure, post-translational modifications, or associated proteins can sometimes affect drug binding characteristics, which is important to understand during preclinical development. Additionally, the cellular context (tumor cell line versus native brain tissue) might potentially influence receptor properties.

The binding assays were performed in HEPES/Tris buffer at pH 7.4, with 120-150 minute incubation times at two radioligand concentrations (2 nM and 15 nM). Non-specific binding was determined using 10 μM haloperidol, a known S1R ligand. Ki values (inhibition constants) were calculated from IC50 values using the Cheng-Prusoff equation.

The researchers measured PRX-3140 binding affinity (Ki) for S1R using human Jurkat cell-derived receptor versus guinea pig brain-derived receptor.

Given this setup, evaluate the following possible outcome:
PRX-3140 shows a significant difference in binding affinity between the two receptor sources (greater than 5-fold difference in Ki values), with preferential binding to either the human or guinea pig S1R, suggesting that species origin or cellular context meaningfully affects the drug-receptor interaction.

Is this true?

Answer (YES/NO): NO